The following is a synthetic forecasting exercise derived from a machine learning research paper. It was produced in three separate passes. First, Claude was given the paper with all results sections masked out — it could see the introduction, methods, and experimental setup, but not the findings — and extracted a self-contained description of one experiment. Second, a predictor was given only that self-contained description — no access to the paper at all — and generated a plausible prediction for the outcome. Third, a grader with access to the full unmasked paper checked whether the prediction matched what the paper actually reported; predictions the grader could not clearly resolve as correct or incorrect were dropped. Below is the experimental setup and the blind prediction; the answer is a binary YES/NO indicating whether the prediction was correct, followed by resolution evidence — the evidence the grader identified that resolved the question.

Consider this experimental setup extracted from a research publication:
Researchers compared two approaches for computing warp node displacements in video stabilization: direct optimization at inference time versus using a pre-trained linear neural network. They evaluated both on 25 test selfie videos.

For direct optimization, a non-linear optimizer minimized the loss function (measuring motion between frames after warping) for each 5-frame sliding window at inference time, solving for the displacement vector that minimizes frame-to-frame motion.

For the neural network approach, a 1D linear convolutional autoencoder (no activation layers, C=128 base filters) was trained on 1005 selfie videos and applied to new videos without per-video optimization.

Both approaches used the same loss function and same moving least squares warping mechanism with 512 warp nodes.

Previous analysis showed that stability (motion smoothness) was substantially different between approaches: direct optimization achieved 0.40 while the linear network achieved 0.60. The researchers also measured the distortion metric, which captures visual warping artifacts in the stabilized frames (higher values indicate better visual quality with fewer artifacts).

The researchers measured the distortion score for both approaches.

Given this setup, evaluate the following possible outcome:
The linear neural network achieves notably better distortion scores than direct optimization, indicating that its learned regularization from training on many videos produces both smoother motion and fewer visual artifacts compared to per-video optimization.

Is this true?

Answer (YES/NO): YES